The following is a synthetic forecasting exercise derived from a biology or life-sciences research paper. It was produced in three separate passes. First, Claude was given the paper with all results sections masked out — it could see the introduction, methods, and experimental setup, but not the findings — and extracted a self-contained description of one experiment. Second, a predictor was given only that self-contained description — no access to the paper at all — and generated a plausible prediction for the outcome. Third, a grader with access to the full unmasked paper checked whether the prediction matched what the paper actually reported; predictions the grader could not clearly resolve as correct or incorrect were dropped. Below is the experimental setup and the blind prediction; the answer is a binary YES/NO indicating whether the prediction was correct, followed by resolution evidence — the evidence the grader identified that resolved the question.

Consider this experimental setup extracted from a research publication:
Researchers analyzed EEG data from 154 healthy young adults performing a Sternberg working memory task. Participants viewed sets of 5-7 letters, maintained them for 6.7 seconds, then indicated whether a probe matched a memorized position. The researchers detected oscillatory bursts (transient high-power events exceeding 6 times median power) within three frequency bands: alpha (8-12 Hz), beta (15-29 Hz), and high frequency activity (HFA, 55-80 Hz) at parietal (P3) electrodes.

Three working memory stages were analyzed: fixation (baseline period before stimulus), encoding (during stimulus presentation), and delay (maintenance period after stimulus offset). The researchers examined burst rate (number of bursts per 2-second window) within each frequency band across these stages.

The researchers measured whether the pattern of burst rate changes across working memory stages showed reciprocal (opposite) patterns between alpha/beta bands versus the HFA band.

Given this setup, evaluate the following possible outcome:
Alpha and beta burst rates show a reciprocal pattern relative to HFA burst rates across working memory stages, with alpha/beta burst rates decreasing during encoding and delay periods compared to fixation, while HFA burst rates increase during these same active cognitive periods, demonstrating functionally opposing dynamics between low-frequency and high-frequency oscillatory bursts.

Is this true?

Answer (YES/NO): NO